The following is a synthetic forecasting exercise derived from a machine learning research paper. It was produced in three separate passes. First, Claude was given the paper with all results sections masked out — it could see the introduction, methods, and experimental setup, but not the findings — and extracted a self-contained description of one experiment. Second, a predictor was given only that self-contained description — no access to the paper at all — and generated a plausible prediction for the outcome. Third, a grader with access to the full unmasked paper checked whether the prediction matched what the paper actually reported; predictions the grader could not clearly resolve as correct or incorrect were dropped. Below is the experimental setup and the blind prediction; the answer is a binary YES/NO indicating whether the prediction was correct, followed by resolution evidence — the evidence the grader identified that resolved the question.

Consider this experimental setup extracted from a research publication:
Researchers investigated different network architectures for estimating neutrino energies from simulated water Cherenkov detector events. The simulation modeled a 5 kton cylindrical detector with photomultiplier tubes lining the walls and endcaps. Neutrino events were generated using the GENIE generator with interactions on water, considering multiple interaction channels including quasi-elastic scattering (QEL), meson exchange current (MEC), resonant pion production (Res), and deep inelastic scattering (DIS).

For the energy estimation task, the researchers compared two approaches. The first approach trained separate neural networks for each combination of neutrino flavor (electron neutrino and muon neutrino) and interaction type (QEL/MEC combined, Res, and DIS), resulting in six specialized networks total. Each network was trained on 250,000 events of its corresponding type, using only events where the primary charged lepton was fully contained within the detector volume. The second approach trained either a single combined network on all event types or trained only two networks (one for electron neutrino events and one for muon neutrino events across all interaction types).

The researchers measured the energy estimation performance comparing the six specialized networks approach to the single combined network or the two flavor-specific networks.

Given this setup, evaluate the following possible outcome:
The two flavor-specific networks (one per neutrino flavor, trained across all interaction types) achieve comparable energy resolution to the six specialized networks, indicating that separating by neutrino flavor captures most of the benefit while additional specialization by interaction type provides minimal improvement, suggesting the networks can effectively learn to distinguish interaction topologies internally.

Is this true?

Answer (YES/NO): NO